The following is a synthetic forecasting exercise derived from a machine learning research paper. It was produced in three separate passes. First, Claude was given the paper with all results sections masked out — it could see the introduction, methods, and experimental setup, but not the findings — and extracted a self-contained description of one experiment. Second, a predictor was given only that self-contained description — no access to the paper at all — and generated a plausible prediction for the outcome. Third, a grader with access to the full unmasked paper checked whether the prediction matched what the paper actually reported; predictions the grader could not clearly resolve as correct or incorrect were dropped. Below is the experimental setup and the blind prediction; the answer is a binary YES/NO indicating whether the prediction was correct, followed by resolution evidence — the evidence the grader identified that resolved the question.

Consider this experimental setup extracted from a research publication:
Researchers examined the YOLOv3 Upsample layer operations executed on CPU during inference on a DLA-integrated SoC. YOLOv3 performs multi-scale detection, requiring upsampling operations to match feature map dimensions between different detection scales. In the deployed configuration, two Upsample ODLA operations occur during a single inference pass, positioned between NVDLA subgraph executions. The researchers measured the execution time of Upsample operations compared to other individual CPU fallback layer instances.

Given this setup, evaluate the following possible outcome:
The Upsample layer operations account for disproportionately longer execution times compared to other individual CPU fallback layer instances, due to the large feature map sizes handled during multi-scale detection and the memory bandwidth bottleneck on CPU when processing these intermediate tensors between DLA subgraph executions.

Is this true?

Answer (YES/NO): YES